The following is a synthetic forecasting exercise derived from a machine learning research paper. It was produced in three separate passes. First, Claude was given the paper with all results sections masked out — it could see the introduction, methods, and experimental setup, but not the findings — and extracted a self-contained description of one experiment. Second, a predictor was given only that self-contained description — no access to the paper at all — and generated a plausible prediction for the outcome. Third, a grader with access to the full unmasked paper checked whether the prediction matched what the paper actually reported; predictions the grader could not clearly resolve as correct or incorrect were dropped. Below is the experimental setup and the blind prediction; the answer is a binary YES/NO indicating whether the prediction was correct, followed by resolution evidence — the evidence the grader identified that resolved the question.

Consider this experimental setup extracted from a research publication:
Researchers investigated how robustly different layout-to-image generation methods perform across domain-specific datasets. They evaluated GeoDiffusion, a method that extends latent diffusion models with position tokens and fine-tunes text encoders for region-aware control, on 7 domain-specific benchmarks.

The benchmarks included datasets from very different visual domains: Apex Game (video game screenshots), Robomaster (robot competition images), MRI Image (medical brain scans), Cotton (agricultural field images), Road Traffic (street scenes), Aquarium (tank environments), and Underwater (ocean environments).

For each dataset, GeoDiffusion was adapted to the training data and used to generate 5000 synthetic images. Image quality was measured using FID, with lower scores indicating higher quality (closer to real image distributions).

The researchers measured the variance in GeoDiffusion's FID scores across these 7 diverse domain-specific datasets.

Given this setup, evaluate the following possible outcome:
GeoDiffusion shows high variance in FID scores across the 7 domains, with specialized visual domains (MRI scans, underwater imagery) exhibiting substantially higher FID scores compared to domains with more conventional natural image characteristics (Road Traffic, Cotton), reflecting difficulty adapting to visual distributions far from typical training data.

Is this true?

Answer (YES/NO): NO